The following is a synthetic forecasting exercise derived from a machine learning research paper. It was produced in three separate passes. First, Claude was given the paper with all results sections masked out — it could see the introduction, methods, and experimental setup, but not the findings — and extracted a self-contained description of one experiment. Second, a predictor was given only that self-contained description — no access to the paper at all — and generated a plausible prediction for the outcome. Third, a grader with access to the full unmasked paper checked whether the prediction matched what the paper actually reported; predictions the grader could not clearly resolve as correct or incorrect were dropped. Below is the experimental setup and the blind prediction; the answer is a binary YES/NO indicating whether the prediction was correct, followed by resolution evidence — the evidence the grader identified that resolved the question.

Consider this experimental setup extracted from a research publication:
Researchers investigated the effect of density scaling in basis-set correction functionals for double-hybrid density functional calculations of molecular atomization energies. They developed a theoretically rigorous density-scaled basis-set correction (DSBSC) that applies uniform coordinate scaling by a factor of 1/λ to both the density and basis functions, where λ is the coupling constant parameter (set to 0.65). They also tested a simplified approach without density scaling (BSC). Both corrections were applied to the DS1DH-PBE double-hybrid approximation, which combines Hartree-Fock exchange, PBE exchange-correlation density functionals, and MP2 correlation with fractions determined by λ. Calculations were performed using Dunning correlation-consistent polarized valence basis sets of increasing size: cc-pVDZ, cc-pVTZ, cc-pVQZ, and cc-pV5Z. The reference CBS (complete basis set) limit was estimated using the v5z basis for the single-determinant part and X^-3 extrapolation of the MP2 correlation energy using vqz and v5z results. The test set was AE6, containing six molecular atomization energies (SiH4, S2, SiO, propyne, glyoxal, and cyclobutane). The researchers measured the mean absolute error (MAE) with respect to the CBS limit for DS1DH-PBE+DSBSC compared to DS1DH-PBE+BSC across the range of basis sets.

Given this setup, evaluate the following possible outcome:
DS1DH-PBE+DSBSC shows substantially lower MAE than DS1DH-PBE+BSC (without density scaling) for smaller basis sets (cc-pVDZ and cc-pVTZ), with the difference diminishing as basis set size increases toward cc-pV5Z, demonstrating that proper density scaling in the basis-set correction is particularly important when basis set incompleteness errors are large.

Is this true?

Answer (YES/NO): NO